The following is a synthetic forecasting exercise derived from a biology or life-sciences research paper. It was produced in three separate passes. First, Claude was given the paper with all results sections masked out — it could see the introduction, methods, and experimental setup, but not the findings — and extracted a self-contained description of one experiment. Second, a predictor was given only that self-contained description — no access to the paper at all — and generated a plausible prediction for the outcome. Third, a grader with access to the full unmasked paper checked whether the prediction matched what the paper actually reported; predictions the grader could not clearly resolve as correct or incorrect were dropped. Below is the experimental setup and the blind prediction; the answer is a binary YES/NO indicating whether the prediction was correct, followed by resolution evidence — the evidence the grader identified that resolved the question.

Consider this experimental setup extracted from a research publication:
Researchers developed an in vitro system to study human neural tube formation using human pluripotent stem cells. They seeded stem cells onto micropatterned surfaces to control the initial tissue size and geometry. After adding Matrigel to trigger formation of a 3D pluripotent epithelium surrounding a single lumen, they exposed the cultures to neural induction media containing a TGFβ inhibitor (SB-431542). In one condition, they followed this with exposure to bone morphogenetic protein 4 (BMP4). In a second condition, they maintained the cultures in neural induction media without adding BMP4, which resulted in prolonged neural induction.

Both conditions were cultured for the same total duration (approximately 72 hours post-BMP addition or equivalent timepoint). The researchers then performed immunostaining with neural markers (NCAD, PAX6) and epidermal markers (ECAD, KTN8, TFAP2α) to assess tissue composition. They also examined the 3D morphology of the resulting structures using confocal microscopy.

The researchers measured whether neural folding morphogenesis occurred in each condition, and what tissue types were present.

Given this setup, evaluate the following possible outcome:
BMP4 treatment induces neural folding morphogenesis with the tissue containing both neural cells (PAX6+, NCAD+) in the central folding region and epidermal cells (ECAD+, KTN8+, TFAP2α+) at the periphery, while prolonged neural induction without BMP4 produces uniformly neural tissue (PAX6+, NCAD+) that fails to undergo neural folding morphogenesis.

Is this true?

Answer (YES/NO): YES